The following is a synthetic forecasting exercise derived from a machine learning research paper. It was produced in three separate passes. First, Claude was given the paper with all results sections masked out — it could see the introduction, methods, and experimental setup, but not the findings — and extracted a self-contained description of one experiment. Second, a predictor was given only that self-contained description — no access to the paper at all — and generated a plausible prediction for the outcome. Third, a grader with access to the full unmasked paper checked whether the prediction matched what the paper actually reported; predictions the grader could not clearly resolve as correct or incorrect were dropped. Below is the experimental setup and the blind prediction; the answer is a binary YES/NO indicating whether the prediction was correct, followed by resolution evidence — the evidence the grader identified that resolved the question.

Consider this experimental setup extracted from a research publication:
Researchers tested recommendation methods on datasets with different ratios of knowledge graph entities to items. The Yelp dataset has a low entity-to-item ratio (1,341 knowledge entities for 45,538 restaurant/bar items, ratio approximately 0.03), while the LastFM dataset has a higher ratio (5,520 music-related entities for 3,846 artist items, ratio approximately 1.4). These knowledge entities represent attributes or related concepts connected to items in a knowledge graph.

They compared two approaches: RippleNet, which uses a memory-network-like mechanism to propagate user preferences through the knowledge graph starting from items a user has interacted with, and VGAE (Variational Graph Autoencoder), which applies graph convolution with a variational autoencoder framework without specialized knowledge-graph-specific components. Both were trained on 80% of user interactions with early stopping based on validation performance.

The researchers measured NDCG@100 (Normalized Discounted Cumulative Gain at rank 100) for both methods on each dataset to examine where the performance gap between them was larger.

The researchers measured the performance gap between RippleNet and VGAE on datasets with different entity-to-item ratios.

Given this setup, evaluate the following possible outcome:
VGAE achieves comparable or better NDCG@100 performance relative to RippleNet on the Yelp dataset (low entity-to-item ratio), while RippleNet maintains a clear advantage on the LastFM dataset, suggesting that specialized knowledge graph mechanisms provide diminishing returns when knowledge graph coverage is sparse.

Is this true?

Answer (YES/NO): NO